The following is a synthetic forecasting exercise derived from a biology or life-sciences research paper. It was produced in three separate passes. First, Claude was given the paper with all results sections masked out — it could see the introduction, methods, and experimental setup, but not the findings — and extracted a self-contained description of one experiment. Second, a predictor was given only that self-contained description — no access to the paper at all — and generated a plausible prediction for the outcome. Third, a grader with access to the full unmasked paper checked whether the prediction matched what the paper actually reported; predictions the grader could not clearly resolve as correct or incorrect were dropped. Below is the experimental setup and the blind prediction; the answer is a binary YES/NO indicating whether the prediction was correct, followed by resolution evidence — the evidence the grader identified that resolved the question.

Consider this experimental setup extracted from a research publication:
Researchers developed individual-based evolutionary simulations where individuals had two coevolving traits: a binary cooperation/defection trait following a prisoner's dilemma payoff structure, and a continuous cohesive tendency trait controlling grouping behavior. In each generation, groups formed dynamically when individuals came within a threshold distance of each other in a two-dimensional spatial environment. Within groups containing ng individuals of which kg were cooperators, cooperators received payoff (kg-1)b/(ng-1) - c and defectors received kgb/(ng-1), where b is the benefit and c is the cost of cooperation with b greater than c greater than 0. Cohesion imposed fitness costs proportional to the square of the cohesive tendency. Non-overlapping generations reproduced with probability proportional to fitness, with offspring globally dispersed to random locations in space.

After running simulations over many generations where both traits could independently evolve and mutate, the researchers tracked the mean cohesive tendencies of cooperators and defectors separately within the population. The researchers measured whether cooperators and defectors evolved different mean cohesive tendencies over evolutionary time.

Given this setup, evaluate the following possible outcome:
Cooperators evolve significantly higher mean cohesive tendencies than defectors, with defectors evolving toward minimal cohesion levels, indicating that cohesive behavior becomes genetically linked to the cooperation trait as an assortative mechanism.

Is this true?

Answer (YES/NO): NO